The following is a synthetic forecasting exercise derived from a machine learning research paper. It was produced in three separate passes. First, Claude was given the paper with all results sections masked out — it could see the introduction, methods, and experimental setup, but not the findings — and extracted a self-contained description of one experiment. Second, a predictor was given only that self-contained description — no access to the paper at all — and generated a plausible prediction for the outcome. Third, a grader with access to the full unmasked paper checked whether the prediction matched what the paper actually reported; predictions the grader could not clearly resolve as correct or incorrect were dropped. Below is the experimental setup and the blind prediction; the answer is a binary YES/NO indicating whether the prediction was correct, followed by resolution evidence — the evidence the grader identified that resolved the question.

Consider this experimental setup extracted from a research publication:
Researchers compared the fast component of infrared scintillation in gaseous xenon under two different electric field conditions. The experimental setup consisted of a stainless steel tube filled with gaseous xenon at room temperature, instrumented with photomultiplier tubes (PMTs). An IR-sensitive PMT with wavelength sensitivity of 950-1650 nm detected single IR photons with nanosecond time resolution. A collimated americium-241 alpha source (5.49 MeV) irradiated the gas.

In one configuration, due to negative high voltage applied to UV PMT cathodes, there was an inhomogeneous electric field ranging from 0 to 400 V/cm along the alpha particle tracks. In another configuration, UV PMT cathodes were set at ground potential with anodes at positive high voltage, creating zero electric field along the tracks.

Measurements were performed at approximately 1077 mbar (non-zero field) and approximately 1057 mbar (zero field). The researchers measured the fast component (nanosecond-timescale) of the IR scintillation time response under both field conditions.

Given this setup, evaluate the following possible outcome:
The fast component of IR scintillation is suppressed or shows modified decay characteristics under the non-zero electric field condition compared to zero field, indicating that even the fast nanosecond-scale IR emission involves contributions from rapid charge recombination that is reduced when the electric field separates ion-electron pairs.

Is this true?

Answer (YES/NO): NO